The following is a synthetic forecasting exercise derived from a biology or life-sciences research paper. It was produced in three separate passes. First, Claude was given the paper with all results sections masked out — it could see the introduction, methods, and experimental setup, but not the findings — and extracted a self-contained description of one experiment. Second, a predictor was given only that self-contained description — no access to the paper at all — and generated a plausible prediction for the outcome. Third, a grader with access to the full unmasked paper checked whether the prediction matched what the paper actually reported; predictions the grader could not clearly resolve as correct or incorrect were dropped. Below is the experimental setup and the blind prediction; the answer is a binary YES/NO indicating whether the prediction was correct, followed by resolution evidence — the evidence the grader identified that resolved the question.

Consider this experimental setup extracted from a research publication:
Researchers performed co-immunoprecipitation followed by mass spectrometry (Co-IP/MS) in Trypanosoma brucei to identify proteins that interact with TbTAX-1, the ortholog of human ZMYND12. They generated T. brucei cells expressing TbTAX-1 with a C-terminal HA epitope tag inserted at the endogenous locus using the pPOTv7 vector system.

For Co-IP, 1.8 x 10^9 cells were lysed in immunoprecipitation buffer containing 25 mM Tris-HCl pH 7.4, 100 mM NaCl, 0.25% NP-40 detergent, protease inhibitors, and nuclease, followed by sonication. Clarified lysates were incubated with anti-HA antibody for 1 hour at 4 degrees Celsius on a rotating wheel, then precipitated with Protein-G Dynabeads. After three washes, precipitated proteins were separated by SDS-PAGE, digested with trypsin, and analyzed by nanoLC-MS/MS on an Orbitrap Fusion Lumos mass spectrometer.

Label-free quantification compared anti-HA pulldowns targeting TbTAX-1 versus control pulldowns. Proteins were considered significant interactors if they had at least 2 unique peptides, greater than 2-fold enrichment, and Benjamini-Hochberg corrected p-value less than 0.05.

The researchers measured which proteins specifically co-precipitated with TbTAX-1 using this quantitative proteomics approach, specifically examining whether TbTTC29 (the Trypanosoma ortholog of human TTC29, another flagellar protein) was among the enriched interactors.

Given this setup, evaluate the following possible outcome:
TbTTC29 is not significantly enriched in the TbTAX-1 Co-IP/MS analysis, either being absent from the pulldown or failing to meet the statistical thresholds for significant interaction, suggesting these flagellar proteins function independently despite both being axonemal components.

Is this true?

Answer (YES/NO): NO